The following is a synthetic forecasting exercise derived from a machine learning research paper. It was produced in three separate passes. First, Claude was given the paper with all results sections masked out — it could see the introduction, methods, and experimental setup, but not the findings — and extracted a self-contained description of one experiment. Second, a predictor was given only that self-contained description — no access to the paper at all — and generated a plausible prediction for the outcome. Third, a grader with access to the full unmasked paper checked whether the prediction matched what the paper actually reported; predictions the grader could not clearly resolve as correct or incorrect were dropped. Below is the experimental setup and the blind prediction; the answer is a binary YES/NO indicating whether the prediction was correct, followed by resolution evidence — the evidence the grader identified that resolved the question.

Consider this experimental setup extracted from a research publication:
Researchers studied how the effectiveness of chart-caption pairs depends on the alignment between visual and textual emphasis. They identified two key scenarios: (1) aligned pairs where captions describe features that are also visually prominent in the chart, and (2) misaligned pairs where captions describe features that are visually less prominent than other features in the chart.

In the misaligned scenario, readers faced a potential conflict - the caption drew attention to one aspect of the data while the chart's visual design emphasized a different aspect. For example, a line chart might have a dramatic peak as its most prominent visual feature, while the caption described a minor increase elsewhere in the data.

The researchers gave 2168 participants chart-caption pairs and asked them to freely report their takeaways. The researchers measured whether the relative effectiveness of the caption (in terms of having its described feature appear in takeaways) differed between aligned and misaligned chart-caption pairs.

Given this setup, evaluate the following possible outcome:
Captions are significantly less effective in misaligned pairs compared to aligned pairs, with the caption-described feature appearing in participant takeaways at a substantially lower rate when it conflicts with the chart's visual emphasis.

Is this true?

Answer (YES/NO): YES